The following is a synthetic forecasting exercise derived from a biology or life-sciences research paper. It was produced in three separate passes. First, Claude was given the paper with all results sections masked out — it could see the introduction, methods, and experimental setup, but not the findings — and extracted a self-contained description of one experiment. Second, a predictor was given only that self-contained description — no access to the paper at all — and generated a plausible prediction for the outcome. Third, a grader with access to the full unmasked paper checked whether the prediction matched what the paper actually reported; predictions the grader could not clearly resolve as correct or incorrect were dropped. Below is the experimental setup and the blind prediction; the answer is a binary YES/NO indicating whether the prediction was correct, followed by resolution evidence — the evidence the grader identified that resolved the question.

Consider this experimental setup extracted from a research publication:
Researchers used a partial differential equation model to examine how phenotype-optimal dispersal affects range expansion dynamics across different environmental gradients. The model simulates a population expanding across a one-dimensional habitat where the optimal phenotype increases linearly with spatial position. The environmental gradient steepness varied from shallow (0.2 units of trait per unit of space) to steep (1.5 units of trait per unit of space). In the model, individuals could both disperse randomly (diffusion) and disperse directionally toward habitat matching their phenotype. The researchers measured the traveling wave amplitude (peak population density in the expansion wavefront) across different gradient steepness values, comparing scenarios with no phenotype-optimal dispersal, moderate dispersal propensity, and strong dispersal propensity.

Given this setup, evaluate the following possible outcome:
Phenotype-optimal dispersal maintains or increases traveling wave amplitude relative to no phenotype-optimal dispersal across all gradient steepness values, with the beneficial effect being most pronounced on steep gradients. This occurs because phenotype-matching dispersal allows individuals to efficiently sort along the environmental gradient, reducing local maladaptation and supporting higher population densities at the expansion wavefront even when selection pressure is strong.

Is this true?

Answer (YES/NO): YES